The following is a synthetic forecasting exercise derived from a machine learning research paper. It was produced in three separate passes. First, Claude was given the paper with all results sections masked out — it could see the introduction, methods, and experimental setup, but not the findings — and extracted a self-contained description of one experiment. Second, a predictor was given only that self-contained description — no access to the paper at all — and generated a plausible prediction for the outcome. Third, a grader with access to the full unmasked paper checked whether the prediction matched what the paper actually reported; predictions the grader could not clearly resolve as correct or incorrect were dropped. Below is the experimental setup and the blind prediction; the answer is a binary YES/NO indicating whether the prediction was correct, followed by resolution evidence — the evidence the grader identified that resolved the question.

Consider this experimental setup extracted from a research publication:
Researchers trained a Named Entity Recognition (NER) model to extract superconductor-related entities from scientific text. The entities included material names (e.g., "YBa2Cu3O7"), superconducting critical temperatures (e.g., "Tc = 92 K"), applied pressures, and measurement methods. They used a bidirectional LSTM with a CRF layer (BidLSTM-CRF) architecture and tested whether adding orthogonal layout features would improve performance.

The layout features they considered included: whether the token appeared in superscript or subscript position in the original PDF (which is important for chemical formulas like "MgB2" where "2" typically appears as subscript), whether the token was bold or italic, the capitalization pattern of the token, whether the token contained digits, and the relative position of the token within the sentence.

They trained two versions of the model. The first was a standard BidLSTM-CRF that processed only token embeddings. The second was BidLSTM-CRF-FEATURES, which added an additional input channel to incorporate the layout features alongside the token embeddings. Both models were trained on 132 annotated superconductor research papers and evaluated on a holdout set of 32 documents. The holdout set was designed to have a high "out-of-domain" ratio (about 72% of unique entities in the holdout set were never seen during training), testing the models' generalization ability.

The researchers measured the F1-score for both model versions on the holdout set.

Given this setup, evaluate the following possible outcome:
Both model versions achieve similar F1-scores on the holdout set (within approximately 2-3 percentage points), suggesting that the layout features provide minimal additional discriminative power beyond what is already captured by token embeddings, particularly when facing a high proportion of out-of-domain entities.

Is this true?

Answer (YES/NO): YES